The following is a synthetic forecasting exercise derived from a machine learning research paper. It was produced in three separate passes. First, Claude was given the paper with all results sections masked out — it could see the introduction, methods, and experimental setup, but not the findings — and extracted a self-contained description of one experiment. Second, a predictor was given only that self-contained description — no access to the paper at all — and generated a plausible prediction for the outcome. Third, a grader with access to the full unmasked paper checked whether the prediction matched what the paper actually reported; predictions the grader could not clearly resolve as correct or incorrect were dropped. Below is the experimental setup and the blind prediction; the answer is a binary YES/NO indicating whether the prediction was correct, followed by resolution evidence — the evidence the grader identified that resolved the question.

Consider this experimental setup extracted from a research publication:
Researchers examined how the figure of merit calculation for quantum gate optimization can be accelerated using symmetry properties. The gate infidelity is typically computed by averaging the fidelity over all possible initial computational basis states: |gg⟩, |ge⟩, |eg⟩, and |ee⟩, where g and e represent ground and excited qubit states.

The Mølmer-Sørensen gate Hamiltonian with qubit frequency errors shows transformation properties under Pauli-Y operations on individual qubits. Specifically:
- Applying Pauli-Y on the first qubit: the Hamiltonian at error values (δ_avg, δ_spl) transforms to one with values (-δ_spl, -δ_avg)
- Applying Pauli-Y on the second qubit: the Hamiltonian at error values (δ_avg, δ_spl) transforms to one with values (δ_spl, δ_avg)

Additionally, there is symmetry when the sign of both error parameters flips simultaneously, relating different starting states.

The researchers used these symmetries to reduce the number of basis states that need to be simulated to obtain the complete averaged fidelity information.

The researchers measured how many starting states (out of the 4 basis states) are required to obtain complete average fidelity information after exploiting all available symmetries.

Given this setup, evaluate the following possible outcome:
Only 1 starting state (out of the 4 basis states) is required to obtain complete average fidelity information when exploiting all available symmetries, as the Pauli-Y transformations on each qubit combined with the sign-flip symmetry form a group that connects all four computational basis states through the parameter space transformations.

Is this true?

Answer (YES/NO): NO